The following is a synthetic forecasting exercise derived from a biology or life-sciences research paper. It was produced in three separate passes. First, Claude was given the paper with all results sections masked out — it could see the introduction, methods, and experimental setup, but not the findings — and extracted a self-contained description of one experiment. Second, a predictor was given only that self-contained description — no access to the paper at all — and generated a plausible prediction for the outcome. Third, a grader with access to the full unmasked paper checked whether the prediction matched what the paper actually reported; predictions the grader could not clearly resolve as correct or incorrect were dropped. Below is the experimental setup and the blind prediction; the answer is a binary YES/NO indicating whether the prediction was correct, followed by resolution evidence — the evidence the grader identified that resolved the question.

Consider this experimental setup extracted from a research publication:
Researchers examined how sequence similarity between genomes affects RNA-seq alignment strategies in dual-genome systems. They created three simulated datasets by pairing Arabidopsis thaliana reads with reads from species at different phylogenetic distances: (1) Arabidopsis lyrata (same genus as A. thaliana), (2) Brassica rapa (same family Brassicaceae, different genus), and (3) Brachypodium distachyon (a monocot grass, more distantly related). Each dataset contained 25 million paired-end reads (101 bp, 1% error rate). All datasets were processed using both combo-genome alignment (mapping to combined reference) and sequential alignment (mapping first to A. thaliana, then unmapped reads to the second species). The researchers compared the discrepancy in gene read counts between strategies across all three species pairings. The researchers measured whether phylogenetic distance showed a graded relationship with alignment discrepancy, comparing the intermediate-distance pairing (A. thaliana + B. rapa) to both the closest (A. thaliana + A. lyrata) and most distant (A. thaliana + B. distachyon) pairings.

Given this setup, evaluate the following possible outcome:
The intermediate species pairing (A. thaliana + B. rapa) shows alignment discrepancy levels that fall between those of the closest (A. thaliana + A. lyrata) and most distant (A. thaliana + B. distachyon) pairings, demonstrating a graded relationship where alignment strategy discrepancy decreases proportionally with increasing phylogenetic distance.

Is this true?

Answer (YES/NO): YES